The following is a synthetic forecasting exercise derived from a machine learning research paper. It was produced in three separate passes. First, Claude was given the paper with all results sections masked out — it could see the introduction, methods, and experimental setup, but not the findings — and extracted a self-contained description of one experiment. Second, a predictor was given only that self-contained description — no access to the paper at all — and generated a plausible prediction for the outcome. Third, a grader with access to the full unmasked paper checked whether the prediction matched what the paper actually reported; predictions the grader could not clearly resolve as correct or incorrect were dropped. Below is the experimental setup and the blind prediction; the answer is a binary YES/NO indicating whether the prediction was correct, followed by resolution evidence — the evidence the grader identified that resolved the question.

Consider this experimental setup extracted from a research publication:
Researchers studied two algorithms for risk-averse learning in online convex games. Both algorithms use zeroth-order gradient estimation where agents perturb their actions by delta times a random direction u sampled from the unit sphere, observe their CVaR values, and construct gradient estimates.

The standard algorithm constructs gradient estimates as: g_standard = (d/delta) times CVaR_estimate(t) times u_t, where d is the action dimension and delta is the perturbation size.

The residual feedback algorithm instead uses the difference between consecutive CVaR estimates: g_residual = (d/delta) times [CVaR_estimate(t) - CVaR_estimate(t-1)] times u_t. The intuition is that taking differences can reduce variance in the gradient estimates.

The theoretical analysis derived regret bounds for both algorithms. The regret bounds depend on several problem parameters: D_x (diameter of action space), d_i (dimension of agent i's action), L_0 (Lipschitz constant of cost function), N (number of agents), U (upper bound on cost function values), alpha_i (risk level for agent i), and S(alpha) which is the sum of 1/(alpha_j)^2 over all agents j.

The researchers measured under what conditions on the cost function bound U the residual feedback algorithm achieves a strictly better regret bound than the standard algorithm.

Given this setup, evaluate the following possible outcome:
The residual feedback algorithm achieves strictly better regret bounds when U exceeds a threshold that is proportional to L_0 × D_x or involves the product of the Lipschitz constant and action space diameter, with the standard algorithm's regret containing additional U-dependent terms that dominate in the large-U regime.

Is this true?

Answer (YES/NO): YES